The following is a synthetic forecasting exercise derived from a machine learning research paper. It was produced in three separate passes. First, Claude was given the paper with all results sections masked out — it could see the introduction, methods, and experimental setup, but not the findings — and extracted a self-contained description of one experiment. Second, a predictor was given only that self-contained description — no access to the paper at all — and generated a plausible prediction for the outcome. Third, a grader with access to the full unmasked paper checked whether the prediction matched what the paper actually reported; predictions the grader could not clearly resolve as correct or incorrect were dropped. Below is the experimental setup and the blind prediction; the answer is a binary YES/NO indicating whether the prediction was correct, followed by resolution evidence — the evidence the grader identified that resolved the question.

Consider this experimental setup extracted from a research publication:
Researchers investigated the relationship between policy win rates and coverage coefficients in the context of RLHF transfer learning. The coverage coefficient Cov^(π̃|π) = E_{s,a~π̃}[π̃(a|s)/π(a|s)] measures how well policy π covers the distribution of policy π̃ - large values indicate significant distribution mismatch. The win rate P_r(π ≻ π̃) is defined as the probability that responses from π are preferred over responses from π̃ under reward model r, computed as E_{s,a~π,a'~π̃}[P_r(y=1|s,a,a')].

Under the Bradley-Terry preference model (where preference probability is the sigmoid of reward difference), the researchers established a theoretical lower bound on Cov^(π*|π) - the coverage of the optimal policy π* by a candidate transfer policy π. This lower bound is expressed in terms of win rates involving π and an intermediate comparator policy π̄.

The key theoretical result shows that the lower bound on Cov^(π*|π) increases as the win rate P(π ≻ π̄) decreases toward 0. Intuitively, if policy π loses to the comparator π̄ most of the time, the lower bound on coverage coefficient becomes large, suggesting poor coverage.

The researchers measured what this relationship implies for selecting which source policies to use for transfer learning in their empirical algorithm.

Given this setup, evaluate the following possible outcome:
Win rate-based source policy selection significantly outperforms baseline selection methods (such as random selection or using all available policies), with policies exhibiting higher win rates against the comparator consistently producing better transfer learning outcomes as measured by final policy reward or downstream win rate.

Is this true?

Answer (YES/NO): NO